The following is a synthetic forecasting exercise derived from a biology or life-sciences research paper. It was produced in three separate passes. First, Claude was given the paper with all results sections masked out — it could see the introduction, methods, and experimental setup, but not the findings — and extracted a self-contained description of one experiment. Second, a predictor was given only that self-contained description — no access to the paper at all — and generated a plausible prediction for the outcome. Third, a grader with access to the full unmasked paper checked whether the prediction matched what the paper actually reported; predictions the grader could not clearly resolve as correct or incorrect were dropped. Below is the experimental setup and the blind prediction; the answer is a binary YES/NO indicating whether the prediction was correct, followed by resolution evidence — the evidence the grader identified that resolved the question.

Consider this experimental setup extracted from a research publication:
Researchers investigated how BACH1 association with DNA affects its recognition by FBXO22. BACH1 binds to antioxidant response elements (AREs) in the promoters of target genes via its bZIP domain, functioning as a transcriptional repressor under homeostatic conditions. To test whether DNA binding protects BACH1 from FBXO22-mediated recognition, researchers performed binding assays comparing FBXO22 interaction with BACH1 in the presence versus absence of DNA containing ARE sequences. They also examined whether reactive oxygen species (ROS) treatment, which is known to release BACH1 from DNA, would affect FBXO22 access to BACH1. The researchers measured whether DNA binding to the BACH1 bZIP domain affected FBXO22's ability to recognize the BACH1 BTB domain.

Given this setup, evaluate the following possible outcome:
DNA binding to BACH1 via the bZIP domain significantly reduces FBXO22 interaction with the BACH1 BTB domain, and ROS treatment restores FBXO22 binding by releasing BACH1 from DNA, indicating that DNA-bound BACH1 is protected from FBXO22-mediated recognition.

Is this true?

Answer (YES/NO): NO